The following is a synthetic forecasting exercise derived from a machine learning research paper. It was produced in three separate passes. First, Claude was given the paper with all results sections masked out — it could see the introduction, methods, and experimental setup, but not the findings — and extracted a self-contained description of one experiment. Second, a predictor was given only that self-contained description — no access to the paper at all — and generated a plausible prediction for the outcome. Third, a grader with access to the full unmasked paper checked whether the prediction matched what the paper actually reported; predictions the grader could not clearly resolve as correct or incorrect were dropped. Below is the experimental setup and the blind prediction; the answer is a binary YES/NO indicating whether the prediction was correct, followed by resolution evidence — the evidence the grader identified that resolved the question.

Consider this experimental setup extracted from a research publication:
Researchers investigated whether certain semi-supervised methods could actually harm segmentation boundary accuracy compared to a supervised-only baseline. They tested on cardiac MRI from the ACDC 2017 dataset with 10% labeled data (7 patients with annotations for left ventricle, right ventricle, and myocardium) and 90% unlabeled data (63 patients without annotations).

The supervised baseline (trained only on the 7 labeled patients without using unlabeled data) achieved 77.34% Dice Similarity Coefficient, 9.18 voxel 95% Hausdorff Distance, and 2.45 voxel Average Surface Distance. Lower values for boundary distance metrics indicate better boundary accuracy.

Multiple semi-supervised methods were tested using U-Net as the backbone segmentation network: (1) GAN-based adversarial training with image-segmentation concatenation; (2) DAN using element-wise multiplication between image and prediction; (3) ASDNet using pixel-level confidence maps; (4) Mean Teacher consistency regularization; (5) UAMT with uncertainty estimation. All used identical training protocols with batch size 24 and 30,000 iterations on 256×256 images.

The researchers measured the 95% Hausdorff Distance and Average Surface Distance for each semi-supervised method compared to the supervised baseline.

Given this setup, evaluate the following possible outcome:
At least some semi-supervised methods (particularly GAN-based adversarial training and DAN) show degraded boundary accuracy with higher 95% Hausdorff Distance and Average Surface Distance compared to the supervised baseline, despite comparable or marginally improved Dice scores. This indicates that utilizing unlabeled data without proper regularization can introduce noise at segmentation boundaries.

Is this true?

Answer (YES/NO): YES